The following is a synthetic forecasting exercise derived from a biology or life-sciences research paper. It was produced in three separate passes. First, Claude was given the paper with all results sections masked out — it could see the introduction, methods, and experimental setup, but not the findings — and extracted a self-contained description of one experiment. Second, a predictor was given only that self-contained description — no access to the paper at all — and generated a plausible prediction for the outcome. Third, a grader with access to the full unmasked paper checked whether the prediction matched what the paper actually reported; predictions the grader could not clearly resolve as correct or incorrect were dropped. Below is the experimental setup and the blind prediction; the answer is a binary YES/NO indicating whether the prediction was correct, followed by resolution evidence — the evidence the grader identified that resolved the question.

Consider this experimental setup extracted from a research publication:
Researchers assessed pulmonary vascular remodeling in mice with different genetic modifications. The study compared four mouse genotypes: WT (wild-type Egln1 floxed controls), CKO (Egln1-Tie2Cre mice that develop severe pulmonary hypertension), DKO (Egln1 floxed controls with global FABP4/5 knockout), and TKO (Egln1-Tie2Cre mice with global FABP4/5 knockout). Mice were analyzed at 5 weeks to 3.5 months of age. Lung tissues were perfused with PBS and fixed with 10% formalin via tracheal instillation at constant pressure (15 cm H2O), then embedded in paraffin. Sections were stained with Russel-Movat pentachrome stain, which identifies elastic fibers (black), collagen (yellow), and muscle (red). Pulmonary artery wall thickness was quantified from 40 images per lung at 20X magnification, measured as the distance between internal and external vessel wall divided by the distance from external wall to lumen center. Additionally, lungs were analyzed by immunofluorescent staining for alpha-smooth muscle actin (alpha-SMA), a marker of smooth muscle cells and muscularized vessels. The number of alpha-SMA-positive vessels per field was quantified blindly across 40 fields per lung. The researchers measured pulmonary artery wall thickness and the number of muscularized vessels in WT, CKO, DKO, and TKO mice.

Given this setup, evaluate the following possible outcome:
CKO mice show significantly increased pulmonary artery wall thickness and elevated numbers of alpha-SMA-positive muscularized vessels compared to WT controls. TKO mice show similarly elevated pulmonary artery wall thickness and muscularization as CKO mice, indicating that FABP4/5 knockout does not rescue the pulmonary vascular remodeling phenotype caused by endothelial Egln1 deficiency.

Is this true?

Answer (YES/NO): NO